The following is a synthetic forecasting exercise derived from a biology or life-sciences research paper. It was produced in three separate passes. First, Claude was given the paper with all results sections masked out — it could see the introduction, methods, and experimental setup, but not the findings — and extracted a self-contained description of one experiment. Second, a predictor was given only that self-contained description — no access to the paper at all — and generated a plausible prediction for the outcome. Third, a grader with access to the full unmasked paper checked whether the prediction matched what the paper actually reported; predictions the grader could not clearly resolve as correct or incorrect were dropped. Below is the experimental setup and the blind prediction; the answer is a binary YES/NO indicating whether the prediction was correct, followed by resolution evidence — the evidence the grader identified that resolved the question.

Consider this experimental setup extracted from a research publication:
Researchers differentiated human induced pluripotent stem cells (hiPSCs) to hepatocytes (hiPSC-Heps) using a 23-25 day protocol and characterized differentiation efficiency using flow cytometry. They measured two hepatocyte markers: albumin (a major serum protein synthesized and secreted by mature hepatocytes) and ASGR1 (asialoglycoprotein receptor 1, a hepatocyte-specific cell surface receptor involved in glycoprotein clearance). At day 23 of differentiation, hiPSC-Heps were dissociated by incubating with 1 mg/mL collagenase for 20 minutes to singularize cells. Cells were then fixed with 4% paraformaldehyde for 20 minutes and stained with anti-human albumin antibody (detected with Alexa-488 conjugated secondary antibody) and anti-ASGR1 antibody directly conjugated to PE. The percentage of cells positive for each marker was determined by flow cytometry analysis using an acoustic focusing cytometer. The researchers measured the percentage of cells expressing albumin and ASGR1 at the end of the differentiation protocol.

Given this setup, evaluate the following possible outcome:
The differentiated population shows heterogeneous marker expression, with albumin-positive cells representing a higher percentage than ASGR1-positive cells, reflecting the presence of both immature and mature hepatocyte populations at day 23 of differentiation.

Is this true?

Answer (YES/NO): YES